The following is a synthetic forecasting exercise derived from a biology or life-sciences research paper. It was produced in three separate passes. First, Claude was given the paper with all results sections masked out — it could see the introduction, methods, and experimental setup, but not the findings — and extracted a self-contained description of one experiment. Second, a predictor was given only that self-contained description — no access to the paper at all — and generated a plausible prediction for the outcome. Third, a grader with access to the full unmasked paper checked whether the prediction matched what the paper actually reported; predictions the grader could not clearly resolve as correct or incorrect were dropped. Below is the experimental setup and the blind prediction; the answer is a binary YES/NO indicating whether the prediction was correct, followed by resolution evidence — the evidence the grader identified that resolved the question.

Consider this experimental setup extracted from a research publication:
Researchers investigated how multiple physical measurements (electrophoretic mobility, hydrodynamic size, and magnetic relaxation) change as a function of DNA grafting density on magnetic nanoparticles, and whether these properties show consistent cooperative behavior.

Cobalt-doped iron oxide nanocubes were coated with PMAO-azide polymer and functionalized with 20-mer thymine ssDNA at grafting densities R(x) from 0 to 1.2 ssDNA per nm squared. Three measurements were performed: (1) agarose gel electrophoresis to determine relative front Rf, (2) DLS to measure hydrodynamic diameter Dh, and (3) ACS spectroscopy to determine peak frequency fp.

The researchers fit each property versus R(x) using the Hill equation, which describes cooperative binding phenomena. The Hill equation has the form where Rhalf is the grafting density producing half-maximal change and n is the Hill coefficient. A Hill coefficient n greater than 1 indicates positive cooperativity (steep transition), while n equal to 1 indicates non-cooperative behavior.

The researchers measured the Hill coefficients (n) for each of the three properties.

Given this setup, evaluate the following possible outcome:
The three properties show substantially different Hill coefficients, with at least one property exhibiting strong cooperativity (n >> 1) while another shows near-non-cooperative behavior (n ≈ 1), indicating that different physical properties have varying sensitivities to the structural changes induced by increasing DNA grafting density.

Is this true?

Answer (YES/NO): NO